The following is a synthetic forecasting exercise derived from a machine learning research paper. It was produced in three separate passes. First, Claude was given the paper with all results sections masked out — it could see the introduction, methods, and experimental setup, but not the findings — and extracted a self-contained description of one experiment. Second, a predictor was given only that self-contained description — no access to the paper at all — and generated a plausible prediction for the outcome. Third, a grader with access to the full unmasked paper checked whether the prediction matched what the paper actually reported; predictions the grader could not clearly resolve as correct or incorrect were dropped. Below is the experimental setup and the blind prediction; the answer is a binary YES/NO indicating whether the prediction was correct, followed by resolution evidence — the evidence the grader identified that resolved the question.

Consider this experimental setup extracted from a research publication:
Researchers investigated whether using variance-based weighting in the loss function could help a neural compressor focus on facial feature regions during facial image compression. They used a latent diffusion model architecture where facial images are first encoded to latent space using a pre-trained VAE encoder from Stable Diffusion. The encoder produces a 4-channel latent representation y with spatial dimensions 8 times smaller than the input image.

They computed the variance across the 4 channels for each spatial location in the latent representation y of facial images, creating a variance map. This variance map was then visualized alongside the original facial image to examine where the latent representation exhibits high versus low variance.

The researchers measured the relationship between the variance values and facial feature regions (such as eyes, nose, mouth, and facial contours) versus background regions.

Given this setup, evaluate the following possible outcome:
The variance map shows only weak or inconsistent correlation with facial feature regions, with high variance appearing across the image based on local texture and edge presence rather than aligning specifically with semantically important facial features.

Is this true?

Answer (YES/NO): NO